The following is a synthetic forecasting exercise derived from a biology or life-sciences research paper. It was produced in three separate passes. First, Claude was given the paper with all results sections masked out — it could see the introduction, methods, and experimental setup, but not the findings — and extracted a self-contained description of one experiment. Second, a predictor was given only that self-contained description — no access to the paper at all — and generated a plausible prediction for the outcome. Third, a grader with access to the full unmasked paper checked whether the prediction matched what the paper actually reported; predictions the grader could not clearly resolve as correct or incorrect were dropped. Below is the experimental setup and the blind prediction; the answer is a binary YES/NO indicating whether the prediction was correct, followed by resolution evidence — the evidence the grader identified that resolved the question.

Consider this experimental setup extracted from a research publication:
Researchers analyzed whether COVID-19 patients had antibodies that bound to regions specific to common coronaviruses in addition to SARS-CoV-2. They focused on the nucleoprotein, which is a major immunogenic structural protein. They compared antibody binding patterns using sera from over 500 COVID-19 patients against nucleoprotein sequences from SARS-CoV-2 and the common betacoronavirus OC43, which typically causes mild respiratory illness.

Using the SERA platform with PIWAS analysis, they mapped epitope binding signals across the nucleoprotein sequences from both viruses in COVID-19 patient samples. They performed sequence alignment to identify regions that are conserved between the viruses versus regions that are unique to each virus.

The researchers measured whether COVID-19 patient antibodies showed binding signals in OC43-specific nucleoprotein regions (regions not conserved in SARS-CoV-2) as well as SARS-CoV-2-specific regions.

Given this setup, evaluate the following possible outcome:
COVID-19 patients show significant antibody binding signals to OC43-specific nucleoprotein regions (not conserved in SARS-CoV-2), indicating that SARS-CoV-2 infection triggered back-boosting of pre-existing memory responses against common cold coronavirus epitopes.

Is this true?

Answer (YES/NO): NO